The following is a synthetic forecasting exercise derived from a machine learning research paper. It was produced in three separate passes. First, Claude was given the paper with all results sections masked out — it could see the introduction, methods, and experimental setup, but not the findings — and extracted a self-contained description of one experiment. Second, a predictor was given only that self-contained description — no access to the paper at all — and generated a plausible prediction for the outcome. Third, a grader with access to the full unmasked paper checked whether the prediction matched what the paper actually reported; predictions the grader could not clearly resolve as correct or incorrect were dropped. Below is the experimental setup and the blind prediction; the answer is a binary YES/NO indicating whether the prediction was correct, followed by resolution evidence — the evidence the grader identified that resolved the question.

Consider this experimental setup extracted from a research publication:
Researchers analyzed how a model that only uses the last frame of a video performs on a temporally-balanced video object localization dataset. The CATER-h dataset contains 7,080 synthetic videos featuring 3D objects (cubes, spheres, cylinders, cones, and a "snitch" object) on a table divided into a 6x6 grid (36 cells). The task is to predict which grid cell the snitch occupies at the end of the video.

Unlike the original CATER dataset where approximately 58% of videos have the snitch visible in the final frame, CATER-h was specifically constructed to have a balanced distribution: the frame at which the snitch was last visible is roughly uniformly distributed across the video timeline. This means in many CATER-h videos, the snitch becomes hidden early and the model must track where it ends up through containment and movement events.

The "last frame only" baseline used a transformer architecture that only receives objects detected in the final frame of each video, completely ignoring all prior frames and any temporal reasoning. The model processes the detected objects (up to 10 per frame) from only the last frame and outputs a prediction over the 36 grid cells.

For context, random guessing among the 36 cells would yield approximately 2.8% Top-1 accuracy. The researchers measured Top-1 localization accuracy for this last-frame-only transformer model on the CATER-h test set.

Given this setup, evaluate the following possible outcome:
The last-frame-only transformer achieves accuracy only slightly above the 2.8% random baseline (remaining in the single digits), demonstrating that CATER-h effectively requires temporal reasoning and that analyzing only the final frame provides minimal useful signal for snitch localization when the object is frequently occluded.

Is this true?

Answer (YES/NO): NO